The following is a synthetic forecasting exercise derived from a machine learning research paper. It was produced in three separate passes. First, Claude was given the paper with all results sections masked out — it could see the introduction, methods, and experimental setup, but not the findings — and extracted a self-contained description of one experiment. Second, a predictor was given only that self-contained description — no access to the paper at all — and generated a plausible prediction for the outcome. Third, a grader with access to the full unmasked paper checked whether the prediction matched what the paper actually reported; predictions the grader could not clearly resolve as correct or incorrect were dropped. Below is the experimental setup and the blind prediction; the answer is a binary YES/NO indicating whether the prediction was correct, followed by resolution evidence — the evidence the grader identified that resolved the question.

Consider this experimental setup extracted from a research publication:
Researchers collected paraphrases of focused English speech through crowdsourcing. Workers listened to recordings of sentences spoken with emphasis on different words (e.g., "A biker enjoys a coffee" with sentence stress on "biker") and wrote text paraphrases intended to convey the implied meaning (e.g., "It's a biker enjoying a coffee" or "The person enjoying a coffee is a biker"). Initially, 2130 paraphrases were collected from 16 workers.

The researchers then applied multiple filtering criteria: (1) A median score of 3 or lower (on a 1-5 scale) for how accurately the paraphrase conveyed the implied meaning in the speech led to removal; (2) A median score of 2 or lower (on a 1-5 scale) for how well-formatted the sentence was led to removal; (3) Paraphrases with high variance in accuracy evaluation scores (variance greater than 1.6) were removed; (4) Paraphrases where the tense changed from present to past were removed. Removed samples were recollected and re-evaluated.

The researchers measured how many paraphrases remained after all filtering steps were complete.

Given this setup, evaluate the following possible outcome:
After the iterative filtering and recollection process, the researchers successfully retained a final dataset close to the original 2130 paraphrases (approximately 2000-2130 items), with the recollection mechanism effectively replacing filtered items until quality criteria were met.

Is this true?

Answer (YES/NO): NO